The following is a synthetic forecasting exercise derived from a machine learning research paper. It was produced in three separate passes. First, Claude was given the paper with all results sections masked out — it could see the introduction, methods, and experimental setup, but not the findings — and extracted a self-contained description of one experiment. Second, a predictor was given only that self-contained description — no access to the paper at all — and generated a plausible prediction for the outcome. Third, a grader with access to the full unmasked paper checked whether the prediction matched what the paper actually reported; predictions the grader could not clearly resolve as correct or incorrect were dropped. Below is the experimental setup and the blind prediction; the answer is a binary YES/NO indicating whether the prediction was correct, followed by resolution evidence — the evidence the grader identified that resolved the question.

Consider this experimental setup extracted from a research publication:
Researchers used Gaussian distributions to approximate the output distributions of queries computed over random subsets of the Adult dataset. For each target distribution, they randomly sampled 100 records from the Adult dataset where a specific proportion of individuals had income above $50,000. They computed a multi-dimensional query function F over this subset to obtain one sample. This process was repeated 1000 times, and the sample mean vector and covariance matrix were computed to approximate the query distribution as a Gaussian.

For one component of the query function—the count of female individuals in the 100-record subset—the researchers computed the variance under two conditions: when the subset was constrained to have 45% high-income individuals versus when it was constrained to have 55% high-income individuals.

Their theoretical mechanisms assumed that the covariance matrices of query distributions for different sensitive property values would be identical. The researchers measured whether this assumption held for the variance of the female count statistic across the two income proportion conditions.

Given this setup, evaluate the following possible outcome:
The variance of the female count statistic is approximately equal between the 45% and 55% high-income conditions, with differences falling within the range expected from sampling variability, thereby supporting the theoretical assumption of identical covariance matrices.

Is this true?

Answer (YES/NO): NO